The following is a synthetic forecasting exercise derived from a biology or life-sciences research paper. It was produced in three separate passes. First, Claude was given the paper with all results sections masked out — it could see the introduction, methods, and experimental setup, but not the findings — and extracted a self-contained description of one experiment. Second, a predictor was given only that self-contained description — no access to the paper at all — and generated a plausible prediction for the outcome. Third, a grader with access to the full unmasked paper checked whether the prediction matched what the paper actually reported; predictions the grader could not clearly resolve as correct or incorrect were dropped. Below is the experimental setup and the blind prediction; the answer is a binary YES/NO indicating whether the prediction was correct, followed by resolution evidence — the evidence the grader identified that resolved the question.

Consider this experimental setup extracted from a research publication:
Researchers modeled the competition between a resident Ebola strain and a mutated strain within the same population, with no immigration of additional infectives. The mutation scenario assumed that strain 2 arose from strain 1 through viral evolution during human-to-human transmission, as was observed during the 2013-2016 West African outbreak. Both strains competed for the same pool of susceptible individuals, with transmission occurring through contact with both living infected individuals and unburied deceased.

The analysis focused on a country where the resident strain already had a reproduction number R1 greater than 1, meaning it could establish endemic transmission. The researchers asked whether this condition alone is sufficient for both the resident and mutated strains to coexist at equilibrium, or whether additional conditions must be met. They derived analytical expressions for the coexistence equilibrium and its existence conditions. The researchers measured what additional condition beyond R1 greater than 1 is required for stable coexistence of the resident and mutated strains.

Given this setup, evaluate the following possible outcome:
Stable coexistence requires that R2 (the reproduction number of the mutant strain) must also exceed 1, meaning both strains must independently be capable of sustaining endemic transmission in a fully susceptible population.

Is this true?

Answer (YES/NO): YES